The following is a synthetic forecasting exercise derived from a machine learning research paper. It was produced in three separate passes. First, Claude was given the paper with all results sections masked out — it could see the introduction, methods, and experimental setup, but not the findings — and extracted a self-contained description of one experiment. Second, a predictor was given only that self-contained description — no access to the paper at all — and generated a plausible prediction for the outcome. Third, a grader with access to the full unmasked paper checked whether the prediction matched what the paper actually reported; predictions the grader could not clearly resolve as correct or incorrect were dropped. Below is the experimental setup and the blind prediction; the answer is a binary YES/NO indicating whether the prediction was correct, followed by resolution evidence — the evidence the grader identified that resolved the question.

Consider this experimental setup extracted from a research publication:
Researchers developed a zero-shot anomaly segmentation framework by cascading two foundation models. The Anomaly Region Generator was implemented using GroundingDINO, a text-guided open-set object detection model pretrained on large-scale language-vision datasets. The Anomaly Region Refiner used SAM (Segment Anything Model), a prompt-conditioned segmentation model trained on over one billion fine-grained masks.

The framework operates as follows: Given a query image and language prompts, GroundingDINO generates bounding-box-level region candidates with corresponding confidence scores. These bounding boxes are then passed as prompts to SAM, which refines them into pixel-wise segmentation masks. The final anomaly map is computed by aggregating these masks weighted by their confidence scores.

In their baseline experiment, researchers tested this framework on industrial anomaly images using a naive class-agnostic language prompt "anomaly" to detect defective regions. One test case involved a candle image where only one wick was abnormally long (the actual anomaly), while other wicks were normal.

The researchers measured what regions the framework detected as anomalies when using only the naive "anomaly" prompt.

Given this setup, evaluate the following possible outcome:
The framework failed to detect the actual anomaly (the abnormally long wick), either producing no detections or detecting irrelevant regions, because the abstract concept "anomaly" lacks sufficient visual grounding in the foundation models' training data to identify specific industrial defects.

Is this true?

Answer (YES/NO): NO